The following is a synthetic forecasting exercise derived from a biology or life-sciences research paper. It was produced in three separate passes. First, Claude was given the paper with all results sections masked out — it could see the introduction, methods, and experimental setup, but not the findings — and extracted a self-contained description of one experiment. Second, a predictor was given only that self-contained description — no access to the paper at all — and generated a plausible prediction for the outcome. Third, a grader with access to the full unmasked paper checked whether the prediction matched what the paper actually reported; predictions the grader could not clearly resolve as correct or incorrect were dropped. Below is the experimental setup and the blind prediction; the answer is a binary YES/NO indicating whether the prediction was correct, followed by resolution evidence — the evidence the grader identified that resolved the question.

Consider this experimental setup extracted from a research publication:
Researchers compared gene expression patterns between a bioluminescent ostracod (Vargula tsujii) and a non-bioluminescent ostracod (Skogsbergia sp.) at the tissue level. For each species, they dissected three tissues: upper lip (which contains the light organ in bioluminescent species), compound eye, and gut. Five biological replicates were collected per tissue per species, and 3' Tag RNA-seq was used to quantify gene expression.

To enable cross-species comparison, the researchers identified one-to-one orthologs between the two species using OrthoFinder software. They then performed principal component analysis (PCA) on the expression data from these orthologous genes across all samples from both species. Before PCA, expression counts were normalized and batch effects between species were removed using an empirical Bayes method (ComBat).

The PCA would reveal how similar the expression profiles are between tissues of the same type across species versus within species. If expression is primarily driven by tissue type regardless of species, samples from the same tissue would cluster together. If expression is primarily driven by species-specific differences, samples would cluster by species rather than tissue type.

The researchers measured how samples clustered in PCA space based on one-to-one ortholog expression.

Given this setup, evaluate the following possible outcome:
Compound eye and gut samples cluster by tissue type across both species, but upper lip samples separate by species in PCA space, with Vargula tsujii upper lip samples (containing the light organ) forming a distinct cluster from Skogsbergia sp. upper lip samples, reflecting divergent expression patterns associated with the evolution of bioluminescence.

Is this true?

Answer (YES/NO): NO